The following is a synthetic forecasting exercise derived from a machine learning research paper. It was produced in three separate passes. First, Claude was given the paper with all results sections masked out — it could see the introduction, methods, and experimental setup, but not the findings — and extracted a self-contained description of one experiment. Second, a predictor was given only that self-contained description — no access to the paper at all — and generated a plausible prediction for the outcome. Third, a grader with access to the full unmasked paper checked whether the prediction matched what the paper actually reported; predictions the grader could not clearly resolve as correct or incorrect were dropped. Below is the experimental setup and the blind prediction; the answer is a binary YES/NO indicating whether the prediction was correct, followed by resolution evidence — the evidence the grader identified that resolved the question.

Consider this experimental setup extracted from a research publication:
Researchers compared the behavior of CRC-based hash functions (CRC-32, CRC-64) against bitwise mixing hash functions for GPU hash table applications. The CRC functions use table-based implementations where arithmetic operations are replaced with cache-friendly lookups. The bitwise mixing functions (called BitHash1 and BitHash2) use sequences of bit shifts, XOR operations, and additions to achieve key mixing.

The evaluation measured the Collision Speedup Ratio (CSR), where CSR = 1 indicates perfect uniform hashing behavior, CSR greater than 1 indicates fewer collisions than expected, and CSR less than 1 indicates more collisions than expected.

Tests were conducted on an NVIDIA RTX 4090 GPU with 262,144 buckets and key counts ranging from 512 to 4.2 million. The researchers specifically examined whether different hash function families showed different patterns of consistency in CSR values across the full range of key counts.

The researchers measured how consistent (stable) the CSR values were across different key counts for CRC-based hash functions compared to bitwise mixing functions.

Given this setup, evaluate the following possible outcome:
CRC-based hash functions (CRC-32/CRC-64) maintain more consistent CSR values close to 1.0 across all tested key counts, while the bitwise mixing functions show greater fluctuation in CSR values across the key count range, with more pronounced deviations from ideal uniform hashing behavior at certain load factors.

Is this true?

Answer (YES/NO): YES